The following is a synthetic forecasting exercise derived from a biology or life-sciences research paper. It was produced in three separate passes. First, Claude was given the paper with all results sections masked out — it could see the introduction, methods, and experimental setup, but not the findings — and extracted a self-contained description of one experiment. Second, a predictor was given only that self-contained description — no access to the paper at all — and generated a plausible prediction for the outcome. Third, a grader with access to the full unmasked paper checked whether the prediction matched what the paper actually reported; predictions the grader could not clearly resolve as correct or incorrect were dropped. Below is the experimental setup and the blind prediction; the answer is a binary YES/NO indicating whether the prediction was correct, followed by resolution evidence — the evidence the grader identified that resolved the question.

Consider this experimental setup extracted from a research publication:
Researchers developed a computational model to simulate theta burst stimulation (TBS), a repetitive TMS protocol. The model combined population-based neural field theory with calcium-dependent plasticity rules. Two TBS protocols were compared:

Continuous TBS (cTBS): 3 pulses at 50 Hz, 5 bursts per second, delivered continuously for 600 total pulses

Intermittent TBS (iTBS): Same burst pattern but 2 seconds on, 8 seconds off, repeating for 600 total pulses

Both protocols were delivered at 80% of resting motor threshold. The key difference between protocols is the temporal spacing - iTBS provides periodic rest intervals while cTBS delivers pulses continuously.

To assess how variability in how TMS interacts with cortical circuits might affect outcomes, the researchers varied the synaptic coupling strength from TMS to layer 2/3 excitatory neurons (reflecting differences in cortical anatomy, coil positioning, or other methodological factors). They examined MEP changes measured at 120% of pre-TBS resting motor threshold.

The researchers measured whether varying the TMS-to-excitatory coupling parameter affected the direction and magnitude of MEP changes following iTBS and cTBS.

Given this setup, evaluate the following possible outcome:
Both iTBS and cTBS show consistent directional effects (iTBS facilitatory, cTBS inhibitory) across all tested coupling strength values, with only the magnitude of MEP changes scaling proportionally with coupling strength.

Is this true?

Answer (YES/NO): NO